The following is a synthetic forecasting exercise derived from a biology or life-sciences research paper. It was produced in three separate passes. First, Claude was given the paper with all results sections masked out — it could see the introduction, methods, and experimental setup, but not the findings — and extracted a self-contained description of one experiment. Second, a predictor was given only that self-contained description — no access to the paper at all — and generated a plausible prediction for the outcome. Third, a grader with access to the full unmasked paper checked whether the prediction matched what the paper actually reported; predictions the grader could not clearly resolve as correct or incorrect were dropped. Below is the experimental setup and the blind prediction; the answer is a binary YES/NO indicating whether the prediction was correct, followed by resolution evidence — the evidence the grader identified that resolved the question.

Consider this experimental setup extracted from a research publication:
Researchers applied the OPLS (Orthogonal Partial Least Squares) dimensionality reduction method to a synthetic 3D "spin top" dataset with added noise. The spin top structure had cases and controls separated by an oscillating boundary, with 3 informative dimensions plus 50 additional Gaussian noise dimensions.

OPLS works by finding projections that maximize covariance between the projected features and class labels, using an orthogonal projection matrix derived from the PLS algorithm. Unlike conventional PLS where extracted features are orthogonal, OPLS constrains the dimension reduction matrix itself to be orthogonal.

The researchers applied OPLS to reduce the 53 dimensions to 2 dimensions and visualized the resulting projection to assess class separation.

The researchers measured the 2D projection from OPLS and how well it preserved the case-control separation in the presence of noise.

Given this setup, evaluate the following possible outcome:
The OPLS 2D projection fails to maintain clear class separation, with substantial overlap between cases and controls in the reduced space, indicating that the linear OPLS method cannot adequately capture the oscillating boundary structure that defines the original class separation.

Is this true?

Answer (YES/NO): NO